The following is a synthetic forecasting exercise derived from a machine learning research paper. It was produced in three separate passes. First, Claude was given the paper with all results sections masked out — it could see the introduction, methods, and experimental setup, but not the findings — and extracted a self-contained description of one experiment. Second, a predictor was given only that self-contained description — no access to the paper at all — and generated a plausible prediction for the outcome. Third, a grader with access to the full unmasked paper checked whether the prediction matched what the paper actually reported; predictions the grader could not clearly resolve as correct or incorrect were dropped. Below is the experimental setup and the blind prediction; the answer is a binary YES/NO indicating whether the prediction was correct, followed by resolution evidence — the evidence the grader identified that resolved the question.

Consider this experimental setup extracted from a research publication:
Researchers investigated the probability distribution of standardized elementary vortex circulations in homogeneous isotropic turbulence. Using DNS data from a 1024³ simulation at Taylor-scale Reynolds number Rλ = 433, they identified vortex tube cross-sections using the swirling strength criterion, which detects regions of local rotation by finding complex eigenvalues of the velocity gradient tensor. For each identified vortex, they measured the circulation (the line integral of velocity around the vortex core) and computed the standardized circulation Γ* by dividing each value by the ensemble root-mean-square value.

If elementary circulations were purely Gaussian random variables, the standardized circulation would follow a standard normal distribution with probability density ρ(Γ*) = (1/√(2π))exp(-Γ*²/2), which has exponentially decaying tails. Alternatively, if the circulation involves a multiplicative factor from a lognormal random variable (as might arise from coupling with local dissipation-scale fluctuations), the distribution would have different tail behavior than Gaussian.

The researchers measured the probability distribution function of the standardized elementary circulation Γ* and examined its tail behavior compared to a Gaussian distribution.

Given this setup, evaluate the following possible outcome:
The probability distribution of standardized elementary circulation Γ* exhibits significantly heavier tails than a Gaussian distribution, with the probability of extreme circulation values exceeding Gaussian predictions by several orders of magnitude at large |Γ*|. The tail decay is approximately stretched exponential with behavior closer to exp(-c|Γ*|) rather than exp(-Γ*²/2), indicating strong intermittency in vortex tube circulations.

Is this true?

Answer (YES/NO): NO